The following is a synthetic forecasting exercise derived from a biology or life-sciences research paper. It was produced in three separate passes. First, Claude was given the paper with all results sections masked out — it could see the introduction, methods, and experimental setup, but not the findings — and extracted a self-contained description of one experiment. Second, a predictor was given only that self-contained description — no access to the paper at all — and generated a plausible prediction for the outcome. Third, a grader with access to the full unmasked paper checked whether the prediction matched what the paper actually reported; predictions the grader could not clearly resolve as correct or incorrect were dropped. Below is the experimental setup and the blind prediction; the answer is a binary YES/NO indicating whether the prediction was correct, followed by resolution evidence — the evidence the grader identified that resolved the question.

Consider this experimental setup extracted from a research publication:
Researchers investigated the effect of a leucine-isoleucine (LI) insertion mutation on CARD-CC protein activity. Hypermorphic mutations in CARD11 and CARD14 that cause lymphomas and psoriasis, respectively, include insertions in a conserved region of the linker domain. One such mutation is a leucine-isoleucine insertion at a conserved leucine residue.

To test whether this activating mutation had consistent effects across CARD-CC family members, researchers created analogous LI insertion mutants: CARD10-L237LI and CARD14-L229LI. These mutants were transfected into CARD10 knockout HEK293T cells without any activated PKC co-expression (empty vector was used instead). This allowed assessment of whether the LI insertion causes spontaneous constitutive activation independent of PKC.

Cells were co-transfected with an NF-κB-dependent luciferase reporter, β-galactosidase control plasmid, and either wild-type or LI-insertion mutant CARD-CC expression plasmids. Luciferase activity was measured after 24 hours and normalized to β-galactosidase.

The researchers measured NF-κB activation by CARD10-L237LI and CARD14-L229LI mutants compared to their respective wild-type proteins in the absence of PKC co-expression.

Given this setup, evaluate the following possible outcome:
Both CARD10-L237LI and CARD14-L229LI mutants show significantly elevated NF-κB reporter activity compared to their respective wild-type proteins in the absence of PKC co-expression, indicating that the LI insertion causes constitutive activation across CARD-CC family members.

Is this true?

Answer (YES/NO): NO